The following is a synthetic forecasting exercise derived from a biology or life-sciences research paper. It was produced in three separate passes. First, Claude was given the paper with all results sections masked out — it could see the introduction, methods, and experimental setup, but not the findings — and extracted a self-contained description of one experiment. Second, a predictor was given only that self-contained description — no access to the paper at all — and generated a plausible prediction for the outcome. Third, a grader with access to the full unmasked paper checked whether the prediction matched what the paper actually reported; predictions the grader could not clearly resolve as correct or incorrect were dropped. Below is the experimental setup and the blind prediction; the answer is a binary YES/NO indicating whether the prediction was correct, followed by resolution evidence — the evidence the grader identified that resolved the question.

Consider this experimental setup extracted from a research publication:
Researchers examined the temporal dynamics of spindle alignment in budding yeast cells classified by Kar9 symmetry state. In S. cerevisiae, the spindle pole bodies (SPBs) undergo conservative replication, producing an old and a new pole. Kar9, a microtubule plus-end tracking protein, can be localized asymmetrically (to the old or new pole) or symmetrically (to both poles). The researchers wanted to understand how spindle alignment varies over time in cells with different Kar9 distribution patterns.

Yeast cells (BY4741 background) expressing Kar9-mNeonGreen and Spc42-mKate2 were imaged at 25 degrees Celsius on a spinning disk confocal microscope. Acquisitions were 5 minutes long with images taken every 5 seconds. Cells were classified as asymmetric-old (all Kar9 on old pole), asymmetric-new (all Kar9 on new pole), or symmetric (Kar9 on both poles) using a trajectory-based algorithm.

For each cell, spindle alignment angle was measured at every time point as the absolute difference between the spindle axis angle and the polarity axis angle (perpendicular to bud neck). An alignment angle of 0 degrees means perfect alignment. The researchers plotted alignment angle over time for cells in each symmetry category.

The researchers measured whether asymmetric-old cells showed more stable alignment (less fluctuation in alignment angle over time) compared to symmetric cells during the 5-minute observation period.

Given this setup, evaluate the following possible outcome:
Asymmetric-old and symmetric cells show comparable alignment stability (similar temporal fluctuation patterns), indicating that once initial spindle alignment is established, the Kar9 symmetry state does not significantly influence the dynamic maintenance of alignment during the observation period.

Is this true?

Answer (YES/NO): NO